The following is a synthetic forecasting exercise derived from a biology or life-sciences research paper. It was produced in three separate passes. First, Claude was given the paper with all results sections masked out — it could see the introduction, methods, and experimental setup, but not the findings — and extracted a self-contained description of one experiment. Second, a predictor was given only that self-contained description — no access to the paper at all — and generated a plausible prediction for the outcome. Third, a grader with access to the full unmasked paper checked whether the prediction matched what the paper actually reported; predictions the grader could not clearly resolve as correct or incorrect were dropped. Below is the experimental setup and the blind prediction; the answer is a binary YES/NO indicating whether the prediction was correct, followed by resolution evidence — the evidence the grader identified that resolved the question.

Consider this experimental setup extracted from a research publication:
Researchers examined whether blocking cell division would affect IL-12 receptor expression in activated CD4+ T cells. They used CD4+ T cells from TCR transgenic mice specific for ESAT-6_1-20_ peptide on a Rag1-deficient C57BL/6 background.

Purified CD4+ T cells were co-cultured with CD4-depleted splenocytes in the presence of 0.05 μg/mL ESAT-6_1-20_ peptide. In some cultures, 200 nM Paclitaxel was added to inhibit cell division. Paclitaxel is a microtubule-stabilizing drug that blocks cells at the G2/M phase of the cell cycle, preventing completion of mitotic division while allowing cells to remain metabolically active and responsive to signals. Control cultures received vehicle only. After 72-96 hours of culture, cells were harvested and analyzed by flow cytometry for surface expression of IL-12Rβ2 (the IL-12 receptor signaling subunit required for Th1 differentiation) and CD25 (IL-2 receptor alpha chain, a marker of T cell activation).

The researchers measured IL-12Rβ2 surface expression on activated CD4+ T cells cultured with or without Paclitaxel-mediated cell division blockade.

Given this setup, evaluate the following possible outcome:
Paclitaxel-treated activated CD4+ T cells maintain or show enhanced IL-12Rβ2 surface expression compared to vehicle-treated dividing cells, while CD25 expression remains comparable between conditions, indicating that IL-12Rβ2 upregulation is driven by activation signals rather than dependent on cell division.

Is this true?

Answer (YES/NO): NO